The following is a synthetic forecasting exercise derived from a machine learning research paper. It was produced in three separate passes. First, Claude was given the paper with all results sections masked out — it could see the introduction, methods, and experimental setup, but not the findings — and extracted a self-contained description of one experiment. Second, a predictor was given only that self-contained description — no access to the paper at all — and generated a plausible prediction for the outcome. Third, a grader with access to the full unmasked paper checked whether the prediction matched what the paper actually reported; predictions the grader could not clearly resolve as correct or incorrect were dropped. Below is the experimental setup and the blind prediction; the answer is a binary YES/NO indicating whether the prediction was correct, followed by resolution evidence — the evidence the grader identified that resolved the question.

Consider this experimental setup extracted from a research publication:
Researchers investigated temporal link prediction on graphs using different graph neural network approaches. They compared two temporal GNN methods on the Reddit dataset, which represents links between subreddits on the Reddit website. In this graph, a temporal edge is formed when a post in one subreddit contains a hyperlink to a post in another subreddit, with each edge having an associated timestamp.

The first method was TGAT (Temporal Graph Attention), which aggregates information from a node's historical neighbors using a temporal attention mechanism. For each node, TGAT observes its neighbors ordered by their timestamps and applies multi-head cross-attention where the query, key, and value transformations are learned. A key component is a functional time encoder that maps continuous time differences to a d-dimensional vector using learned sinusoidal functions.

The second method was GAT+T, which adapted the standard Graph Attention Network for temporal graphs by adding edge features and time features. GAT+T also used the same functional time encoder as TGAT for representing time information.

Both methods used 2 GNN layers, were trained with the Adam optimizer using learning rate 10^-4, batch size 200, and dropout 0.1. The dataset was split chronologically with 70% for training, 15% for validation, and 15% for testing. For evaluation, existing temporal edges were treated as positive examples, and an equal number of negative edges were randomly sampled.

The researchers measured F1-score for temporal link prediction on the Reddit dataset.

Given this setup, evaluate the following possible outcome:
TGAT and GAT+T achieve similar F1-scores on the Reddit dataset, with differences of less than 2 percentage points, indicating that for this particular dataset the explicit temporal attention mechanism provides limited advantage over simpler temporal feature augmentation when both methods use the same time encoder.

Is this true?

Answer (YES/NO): YES